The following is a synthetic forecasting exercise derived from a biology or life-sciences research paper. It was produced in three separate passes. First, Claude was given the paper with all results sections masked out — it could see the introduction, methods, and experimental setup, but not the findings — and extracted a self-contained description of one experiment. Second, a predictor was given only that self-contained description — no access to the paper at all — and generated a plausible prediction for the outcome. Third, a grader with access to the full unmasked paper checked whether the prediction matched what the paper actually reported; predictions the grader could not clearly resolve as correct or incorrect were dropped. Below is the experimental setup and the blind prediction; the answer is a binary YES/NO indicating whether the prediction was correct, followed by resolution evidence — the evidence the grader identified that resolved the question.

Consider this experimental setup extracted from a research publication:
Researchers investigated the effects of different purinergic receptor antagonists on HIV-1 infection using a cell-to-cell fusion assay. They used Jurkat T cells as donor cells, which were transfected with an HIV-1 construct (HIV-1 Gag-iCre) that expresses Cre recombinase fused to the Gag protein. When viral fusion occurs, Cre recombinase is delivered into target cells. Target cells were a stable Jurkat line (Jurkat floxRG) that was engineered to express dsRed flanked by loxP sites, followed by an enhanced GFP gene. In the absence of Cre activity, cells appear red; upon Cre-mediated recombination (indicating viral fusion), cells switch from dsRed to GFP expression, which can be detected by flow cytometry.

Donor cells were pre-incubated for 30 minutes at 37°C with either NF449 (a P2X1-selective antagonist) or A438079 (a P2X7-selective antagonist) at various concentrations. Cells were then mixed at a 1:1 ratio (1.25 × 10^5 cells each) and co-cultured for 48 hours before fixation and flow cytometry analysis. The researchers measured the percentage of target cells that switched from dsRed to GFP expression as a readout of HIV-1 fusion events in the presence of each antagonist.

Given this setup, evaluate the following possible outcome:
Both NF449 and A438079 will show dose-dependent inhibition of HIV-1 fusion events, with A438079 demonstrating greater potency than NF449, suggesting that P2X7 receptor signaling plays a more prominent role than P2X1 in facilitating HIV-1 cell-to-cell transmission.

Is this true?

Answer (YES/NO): NO